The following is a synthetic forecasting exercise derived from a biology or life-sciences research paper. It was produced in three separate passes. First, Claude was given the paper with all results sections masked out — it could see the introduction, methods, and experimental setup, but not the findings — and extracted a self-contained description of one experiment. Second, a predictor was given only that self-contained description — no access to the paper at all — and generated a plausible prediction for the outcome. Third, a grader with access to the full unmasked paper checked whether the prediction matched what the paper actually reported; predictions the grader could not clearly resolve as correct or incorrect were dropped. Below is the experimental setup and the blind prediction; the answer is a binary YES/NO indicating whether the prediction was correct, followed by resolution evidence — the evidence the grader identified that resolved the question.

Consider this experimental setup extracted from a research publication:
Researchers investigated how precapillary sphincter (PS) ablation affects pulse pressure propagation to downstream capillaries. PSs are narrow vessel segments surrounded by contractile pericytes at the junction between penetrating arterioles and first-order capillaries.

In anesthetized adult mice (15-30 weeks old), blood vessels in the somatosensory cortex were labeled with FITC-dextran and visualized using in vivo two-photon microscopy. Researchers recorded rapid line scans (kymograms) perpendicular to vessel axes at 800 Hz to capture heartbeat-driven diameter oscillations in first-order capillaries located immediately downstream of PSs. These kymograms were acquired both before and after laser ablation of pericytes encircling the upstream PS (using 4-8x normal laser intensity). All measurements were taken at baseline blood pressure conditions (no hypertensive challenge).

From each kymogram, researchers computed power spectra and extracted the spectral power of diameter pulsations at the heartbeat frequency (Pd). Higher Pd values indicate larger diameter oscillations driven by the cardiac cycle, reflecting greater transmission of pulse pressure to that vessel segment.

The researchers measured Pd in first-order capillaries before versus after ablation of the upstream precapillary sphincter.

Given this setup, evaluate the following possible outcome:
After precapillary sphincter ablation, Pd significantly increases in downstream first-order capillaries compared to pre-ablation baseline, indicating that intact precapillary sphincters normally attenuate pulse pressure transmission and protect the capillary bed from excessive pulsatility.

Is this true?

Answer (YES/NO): NO